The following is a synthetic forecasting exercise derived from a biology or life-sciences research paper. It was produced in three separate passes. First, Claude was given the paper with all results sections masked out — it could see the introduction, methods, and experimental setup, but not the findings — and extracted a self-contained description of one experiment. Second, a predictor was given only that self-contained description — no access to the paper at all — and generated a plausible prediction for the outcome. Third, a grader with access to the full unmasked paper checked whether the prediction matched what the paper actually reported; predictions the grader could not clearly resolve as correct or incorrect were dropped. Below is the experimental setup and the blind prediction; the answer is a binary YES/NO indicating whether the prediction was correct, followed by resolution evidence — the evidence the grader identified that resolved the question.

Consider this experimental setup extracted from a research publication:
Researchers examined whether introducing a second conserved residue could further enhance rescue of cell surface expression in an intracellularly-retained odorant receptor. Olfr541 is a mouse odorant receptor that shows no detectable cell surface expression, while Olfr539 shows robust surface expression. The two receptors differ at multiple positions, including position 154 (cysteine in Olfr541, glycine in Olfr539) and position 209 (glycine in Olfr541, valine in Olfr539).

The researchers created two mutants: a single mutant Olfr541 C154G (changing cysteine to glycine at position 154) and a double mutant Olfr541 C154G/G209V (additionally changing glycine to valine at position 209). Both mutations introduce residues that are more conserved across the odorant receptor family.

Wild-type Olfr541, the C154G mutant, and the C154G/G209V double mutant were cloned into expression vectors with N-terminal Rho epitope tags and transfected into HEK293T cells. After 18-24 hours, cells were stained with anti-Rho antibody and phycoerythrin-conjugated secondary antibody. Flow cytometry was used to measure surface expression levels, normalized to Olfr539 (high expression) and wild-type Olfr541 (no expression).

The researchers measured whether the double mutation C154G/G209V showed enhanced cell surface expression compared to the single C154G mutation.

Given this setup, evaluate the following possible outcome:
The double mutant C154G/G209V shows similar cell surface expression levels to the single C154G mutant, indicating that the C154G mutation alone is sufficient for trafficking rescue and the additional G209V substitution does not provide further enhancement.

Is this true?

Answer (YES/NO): NO